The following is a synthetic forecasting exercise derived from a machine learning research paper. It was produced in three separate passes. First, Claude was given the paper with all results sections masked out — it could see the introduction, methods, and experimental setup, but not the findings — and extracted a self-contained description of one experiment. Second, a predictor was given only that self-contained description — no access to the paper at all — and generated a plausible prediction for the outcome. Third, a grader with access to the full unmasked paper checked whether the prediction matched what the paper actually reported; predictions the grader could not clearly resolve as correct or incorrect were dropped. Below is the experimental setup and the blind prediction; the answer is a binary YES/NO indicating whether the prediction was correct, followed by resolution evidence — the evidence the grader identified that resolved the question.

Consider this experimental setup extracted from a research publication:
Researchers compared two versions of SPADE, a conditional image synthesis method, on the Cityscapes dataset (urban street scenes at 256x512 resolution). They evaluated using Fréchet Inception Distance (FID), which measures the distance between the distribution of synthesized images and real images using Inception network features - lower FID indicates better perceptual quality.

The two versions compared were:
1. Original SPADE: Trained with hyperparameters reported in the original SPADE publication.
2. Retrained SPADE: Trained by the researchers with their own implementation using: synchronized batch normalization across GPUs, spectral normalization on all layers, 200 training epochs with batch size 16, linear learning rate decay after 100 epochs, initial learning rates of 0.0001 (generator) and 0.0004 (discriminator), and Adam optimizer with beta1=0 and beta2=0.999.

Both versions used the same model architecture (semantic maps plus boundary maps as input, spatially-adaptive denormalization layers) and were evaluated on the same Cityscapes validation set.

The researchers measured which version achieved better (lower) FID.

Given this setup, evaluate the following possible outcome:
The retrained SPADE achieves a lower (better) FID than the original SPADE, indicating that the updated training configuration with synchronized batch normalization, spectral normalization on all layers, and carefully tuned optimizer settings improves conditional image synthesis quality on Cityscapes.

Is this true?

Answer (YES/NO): NO